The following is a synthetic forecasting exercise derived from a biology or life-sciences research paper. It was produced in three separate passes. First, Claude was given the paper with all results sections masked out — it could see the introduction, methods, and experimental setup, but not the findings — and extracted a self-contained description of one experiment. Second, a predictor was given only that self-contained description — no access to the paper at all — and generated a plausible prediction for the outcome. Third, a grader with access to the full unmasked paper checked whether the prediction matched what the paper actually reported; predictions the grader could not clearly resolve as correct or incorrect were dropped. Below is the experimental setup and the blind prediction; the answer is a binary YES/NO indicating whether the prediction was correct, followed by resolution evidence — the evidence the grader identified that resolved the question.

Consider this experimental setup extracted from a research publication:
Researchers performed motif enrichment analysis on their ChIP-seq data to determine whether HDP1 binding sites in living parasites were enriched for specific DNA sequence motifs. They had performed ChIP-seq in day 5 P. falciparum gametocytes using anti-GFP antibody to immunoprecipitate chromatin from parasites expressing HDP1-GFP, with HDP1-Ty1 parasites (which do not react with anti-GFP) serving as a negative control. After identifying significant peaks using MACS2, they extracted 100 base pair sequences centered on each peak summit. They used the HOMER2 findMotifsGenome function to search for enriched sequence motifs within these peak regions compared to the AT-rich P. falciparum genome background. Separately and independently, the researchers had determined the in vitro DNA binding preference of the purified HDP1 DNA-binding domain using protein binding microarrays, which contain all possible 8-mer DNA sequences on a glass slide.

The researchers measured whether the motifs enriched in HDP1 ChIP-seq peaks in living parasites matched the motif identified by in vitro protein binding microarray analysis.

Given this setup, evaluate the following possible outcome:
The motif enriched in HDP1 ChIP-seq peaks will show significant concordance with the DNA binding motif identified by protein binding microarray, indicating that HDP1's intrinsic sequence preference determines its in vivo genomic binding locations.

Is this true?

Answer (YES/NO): YES